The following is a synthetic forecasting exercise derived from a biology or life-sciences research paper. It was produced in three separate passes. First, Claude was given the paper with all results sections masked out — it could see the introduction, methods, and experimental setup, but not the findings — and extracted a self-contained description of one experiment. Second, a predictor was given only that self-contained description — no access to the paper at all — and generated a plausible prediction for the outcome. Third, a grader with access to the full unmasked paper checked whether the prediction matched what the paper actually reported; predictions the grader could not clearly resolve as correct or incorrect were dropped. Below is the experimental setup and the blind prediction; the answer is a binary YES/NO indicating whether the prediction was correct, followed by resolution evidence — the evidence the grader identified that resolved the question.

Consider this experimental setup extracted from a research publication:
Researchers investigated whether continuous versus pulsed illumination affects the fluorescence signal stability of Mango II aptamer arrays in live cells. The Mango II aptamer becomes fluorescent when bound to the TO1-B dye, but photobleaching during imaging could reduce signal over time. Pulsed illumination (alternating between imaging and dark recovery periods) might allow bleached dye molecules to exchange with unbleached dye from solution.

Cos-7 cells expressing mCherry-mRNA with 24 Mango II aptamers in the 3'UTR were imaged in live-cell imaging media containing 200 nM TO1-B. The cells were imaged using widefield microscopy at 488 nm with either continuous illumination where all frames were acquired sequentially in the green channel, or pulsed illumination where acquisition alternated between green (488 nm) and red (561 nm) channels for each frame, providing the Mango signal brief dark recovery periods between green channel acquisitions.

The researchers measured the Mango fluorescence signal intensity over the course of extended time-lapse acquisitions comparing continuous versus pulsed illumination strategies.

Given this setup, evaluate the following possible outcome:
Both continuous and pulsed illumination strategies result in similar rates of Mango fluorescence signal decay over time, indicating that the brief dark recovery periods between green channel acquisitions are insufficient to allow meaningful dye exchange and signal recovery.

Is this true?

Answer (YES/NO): NO